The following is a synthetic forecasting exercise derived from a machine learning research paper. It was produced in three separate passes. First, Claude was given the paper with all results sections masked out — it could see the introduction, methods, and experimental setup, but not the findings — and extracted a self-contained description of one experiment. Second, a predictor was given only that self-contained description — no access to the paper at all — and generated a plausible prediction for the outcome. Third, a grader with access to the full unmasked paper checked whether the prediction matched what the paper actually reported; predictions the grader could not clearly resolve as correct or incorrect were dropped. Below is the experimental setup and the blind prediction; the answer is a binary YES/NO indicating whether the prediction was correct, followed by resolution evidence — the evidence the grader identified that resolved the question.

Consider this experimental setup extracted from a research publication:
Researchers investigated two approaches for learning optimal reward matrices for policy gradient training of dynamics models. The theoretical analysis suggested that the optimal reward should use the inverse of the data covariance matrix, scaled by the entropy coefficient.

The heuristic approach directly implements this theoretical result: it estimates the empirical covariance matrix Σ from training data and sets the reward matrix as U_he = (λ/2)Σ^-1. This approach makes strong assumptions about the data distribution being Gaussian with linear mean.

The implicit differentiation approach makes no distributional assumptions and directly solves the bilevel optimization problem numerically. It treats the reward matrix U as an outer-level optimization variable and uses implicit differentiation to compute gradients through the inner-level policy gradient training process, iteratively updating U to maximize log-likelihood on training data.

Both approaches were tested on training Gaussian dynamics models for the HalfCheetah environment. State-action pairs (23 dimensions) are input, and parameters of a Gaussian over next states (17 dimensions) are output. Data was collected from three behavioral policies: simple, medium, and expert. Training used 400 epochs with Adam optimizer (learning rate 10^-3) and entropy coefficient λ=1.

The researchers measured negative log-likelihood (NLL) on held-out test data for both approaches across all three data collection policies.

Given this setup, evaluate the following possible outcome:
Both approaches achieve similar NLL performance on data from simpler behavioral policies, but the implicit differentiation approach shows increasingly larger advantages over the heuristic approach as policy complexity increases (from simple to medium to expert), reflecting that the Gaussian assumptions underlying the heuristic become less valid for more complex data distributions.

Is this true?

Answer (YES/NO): NO